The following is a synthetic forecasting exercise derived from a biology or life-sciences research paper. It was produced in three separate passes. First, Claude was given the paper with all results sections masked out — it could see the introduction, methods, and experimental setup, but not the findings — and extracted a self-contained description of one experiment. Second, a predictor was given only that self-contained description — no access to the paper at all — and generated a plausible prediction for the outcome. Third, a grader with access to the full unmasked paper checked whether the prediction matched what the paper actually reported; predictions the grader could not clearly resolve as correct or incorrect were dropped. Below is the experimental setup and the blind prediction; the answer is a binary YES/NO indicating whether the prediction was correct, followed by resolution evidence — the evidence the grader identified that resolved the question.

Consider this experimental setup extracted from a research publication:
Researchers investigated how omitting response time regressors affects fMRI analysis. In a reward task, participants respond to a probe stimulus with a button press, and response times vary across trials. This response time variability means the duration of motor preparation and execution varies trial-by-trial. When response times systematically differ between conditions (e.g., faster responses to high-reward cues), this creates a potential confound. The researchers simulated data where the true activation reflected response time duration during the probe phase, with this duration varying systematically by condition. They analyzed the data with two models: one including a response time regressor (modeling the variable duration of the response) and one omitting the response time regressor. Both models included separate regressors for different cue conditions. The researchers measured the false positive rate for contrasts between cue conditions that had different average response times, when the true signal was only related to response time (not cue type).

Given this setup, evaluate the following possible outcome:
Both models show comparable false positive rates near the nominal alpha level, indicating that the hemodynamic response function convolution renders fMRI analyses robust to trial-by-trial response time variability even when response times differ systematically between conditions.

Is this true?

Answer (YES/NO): NO